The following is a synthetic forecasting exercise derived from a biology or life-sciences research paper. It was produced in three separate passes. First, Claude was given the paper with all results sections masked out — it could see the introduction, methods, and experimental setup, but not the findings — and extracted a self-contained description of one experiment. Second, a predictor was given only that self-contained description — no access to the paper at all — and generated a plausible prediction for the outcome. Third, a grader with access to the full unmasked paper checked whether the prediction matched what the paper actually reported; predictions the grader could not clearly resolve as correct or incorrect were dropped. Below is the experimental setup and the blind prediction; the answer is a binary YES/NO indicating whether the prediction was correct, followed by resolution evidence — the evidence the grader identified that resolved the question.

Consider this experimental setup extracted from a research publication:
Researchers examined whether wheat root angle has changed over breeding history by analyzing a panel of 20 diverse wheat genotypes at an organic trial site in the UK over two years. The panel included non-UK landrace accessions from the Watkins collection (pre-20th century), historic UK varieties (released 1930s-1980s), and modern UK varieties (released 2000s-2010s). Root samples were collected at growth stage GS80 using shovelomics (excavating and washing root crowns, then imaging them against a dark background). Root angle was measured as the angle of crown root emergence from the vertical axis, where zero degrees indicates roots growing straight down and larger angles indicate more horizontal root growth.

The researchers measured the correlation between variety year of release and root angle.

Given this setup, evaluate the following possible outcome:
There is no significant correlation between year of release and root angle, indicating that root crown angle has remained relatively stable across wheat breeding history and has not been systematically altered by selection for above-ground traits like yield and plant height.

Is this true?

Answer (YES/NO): NO